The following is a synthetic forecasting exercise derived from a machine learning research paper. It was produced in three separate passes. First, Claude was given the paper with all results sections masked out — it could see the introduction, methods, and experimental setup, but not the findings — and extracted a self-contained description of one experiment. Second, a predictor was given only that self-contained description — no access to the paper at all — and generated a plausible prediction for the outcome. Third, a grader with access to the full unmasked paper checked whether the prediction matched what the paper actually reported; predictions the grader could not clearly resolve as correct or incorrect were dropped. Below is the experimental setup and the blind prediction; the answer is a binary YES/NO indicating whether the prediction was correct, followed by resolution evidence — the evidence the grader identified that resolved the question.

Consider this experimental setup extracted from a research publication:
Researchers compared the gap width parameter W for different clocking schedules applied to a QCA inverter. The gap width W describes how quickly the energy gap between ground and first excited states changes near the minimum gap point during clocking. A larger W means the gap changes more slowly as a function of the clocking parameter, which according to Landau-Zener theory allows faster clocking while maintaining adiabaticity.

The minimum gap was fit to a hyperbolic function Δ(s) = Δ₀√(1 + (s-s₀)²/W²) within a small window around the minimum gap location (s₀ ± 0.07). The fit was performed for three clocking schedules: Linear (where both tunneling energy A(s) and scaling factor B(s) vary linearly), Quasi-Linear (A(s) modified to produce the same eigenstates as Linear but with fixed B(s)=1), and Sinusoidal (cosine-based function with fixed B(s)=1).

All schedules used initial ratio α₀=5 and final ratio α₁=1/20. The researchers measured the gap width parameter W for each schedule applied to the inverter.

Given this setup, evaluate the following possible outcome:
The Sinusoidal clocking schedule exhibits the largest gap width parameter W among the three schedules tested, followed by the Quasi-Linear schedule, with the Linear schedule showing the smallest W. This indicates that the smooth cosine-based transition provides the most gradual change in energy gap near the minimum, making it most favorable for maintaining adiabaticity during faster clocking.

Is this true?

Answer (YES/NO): NO